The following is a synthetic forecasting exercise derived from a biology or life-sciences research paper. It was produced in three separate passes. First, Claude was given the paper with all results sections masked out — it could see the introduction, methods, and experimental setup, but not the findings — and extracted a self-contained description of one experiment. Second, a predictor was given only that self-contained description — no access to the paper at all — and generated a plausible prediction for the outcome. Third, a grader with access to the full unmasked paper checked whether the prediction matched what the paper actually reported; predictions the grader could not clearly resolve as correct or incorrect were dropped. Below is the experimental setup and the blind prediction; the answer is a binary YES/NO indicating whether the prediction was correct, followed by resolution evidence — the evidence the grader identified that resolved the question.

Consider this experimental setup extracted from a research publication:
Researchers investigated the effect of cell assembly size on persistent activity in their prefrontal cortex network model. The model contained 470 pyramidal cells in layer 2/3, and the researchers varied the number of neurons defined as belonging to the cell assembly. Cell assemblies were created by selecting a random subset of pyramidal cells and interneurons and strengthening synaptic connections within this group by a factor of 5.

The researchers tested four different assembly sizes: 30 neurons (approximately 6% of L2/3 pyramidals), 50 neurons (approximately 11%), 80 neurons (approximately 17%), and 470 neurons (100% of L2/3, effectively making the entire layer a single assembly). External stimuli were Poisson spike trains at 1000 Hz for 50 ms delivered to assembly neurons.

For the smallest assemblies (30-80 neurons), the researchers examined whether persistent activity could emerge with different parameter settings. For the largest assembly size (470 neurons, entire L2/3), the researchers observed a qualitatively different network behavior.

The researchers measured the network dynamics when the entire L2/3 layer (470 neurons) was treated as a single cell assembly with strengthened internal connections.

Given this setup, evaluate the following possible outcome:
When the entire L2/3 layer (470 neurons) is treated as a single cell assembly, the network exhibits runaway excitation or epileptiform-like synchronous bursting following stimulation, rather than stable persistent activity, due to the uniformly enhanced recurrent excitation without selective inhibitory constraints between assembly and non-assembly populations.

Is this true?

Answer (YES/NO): YES